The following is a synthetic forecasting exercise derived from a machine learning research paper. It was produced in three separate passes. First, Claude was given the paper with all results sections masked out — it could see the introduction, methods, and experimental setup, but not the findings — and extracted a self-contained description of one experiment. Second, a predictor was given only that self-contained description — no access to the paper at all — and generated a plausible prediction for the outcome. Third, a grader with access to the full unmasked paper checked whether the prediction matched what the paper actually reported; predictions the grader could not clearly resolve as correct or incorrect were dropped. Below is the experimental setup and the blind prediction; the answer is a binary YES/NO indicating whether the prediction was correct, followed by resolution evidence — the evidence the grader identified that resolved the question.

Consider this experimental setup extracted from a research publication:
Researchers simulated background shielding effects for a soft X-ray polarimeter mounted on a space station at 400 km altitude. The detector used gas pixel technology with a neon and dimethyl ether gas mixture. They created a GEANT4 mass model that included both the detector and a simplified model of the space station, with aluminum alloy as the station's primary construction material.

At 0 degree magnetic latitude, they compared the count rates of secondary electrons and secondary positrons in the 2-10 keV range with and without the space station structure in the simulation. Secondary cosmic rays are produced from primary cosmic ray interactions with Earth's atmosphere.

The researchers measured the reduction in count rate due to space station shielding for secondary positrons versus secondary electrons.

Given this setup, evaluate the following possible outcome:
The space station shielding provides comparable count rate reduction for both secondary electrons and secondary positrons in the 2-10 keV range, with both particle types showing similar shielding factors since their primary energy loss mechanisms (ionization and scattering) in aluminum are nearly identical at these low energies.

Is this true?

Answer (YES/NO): NO